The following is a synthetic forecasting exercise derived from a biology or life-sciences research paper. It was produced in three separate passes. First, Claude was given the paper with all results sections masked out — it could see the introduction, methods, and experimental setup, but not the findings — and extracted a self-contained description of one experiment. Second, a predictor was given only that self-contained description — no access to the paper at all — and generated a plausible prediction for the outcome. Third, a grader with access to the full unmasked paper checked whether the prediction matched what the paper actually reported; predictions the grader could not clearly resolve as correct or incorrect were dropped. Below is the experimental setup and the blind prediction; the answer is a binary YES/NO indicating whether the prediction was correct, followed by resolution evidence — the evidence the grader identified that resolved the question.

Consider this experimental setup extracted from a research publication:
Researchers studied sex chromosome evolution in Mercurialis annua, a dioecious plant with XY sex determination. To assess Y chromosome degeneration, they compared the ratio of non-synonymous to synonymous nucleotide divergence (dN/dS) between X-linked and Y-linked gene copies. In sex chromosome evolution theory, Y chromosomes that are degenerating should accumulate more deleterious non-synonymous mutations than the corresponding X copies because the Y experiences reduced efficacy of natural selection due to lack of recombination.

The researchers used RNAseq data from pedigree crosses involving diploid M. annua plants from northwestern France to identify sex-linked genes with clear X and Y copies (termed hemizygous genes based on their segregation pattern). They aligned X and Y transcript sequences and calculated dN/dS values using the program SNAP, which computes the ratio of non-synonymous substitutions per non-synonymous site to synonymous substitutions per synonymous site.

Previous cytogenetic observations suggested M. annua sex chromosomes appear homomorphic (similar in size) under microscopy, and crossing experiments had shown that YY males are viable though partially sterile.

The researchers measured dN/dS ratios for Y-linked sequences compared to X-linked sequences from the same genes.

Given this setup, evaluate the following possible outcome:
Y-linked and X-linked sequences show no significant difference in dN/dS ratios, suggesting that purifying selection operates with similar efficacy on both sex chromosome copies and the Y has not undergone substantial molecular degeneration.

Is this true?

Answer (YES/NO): NO